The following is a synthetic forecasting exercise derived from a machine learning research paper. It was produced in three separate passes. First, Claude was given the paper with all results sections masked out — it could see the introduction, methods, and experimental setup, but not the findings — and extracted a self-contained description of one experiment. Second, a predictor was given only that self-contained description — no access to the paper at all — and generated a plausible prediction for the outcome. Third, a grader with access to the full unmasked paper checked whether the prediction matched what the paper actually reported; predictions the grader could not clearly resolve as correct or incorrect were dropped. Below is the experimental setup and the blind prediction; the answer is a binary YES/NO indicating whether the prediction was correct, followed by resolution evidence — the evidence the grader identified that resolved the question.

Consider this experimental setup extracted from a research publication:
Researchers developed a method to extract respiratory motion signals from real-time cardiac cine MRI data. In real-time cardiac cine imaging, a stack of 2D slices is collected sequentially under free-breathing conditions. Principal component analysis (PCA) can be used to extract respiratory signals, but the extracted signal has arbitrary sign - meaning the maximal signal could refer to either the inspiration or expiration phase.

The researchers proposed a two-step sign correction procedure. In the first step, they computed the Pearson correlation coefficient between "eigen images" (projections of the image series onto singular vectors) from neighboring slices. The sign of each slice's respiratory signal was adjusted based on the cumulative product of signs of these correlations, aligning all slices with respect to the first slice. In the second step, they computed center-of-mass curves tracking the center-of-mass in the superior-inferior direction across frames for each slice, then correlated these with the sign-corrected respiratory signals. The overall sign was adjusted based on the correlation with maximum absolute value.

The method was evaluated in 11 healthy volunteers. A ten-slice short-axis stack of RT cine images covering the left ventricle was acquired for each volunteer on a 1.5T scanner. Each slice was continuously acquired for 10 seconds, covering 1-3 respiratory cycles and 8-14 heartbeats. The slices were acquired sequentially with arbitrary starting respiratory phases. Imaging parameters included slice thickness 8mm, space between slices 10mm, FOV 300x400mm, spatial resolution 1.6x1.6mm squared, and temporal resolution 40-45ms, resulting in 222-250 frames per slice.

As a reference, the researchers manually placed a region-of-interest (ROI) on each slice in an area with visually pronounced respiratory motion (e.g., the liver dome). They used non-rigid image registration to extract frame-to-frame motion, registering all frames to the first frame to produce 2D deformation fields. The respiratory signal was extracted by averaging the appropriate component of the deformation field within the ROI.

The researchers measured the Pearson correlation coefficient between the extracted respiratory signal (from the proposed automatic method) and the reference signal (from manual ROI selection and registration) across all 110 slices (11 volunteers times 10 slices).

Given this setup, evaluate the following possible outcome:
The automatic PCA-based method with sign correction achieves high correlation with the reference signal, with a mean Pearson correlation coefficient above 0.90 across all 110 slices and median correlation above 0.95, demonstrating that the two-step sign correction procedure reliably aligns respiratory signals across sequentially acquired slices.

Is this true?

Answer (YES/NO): NO